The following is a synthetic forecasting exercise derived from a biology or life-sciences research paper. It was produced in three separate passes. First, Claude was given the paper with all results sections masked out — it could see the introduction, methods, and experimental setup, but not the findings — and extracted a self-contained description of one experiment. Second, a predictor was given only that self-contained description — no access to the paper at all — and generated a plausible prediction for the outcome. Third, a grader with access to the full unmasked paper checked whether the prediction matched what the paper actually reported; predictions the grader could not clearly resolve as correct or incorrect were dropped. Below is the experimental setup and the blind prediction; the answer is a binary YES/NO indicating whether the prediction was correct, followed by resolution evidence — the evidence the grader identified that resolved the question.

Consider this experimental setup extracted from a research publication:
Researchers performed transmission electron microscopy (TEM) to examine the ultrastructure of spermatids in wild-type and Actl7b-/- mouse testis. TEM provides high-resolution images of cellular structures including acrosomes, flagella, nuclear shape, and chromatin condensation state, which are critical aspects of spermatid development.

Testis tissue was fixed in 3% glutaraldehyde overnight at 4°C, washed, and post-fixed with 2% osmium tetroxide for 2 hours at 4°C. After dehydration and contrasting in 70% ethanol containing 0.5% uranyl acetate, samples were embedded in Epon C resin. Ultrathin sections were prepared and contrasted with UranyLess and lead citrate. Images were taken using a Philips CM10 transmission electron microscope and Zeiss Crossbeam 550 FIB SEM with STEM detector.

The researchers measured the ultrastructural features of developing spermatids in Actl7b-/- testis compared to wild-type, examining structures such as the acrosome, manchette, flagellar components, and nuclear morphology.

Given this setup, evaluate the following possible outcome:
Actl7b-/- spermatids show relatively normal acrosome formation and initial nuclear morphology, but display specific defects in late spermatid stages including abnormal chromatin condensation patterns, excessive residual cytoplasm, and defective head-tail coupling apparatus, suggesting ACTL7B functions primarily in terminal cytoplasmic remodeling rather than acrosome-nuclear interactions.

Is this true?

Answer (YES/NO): NO